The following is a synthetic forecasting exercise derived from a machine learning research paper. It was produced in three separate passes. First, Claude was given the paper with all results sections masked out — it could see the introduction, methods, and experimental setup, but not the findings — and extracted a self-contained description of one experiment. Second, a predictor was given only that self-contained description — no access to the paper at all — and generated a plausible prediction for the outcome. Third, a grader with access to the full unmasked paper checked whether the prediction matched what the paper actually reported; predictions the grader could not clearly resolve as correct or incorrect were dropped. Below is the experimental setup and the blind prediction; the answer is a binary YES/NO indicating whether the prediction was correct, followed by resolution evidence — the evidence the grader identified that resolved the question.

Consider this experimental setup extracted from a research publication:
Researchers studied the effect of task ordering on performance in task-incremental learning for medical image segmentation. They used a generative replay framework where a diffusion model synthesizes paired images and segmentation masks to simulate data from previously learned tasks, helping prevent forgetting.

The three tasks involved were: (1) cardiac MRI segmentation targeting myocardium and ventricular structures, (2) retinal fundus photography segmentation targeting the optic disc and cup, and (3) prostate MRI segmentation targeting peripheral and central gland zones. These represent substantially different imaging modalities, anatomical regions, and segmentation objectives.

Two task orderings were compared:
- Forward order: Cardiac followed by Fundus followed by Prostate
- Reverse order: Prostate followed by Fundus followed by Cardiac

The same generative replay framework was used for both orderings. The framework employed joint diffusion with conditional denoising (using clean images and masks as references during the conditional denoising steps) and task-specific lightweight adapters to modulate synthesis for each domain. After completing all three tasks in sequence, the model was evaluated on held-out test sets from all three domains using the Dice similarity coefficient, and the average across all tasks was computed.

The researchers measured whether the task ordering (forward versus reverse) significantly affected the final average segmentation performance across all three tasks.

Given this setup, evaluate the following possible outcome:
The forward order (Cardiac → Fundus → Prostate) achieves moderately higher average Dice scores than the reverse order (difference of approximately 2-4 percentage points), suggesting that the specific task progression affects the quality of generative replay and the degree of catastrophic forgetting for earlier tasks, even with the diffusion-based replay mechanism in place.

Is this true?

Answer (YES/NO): NO